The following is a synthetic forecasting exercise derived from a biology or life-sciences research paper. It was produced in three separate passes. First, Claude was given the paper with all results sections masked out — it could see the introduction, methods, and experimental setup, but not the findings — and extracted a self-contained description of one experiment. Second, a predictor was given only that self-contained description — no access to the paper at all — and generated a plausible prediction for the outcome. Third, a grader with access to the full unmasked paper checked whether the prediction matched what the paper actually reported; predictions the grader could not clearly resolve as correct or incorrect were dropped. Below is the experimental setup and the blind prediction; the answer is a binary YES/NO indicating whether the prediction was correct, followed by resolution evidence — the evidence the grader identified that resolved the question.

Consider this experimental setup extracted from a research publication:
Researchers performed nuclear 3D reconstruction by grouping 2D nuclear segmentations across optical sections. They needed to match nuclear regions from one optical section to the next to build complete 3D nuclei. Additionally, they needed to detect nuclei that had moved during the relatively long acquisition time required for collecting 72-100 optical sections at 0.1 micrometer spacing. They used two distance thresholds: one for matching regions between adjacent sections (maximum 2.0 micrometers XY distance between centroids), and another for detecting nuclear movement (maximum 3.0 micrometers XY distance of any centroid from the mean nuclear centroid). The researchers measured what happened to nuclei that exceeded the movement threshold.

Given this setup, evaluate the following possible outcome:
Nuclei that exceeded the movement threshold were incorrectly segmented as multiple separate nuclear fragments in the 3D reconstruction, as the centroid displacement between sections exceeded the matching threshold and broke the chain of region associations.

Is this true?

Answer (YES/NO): NO